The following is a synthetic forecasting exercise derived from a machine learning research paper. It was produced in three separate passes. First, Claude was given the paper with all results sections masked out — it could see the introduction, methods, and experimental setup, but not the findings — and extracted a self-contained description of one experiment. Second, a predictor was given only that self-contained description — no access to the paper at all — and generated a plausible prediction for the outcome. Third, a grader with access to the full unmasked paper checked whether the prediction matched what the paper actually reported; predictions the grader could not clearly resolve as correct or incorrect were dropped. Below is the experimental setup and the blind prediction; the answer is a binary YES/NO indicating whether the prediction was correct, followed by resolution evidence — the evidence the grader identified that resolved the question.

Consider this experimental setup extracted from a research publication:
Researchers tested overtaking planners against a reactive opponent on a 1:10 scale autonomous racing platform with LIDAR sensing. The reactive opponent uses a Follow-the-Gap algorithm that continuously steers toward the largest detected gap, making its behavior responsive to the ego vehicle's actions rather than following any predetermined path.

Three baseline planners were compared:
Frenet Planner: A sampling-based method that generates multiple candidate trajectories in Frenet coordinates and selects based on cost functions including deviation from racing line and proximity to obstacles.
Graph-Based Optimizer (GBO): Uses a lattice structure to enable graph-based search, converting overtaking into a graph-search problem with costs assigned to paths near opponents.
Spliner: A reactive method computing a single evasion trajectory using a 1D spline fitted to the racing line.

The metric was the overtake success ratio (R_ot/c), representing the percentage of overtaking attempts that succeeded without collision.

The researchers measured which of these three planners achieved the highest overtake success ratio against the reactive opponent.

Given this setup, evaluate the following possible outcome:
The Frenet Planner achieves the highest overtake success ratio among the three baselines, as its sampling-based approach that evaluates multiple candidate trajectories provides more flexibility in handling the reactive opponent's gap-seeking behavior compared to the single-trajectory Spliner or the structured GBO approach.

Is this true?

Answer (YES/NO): YES